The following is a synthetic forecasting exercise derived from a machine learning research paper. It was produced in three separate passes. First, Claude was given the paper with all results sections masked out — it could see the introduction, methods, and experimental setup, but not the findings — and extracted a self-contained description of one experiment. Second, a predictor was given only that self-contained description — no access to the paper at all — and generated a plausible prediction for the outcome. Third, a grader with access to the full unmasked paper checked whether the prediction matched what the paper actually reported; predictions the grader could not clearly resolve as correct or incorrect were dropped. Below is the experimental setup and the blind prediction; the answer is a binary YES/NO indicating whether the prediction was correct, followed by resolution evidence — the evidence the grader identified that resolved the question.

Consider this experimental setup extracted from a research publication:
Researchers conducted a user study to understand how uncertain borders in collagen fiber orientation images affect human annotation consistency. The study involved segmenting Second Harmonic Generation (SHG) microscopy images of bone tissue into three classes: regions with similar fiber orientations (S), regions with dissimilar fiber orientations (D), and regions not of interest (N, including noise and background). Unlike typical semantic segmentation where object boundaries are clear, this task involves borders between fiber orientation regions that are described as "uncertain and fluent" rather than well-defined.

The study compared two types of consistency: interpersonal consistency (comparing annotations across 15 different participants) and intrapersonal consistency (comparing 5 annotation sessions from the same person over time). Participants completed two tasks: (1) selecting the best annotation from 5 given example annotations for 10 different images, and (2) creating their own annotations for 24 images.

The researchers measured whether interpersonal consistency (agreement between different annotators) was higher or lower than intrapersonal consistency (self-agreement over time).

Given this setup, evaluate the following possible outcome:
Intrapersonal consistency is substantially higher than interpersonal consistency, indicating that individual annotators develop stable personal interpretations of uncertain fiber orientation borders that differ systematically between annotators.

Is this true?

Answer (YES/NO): YES